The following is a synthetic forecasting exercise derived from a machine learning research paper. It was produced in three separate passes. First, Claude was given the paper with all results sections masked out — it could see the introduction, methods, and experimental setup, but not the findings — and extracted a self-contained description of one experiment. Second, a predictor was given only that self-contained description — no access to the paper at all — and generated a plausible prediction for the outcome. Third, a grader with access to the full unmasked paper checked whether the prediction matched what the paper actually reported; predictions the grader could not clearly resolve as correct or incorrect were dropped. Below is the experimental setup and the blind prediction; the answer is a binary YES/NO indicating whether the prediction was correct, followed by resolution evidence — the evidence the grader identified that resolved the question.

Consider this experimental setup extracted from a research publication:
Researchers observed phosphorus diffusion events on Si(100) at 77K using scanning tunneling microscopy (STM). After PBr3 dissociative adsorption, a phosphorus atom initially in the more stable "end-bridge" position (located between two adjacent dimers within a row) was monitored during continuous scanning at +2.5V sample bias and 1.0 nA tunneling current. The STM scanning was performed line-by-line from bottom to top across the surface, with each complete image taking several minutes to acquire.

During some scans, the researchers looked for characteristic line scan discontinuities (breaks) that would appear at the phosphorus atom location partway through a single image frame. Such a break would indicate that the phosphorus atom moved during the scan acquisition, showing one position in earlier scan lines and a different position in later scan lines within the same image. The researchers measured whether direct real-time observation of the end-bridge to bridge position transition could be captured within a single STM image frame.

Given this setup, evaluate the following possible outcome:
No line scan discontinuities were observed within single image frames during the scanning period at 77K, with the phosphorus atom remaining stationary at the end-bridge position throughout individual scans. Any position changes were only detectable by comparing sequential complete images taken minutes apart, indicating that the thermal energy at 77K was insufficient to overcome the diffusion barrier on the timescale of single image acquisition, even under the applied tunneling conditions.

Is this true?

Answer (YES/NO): NO